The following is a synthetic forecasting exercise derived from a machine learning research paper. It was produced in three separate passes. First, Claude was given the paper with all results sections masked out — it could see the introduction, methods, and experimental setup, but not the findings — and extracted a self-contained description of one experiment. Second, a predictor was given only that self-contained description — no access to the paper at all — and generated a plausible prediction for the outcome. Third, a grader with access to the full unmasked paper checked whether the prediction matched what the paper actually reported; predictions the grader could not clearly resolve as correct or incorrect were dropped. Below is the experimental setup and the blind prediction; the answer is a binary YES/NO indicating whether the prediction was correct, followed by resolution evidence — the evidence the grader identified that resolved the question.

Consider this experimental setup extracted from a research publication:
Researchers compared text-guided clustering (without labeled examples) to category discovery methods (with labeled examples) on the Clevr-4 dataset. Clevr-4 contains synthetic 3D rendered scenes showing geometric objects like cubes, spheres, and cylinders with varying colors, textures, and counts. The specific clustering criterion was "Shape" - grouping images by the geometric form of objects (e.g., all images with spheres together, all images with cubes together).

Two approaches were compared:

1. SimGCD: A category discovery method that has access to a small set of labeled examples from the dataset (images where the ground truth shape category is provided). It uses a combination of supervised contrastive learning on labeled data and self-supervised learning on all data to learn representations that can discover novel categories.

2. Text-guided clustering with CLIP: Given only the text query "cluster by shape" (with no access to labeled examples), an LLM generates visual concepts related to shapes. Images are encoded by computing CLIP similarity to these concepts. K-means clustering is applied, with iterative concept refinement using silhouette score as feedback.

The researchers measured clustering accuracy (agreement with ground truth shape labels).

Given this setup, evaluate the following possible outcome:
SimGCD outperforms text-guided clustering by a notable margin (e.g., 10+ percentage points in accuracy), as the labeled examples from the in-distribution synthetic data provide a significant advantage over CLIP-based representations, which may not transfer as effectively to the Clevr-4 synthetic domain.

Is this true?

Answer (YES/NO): NO